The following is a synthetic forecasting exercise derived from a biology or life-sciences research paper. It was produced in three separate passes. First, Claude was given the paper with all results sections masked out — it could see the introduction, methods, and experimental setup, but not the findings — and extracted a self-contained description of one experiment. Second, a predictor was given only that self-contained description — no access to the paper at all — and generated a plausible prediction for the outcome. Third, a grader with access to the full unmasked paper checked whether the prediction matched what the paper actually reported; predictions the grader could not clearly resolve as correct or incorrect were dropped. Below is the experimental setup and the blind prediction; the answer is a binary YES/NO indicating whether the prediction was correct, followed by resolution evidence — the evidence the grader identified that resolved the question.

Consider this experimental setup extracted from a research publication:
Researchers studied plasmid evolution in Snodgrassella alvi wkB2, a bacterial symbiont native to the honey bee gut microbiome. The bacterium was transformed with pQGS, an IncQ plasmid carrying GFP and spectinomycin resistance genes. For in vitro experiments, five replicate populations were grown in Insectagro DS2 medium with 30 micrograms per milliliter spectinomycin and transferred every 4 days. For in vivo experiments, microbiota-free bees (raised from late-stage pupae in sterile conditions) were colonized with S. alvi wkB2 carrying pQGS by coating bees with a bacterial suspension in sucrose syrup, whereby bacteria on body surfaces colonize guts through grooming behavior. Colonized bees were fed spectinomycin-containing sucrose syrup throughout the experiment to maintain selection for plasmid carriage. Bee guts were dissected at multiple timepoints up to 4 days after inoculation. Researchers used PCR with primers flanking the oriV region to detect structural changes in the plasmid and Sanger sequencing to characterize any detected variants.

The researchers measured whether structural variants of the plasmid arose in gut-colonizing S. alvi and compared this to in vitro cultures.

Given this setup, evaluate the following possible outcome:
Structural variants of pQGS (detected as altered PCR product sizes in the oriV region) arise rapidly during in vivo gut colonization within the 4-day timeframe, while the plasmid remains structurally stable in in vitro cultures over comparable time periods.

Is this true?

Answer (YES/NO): NO